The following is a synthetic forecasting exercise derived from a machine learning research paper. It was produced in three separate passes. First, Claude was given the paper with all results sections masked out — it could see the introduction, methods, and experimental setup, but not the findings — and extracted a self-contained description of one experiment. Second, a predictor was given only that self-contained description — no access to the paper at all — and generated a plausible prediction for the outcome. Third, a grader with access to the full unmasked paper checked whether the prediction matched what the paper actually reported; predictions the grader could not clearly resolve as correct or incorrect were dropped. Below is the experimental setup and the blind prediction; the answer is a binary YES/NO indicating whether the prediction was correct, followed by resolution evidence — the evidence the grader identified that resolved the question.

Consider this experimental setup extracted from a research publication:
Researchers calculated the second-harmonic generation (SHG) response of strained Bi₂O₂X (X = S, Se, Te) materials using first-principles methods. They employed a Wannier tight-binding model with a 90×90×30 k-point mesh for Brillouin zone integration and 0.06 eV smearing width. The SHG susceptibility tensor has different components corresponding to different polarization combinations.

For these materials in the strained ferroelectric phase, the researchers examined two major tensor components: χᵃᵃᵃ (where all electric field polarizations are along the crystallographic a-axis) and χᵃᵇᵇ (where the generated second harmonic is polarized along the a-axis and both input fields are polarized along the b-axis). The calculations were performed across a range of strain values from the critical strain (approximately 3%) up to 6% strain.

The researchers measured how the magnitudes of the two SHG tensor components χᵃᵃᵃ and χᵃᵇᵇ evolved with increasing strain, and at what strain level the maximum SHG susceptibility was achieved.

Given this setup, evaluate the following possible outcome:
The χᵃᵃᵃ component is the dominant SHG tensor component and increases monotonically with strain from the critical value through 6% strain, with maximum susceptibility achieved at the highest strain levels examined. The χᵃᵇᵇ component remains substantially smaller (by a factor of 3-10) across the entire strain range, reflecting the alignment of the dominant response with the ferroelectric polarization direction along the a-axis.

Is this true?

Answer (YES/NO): NO